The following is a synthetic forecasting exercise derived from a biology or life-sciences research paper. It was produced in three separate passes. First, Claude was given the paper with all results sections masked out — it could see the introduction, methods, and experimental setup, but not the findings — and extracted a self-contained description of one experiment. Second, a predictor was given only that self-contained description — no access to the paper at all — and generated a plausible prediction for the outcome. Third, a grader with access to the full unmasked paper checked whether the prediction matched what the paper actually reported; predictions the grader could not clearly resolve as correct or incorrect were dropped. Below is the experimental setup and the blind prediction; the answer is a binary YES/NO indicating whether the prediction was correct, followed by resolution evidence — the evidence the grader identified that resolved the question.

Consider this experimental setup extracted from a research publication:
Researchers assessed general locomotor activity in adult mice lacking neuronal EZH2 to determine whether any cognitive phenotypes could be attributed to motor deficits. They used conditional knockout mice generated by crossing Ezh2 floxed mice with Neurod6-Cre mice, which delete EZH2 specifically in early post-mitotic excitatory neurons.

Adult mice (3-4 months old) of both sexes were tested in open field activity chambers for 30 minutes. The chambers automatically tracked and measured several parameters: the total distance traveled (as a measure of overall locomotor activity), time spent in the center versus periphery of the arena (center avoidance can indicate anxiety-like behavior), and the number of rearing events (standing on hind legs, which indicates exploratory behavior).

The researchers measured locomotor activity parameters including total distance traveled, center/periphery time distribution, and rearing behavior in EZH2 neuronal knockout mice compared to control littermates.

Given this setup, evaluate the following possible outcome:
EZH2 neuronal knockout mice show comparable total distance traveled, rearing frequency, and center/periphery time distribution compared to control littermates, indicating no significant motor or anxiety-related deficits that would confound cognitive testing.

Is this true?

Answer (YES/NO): YES